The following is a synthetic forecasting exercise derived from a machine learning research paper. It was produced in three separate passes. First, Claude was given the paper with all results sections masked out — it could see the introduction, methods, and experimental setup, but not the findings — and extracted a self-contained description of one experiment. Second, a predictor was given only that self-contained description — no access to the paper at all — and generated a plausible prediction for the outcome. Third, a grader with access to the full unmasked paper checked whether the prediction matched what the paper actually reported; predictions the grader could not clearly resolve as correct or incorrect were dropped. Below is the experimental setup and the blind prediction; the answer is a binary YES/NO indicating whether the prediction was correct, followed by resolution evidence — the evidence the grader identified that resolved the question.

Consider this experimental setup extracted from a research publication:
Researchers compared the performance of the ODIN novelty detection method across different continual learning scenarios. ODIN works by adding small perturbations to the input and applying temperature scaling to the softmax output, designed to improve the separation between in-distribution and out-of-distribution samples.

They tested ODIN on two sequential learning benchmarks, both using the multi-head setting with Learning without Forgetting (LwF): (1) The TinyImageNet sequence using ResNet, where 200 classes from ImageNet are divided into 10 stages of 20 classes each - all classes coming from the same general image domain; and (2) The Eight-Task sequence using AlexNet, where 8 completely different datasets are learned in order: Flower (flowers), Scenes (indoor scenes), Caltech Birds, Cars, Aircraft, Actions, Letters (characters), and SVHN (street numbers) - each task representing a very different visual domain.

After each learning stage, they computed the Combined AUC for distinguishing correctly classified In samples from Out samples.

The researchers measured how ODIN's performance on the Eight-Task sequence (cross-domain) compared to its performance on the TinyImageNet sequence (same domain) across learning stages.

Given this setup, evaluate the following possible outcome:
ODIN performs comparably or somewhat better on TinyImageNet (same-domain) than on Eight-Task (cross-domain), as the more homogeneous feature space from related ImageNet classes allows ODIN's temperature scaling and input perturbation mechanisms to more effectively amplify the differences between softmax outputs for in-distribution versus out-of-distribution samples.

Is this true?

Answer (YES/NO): NO